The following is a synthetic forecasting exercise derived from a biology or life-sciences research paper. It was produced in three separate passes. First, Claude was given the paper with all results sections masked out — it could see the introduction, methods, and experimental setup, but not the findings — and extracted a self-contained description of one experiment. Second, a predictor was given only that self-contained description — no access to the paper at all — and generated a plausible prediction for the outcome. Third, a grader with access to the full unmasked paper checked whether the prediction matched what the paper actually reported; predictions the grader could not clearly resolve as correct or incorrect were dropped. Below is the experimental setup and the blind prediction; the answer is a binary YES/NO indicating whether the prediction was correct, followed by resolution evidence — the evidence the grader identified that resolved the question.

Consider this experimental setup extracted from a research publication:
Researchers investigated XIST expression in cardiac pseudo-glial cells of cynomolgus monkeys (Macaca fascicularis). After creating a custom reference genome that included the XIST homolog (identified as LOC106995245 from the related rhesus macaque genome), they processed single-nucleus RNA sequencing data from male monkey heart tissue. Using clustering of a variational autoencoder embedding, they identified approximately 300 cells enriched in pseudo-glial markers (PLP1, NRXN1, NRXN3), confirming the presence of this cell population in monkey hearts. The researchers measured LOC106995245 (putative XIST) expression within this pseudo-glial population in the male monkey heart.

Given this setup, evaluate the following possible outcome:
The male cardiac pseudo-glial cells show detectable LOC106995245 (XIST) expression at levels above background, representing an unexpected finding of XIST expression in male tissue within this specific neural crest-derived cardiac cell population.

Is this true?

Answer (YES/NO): NO